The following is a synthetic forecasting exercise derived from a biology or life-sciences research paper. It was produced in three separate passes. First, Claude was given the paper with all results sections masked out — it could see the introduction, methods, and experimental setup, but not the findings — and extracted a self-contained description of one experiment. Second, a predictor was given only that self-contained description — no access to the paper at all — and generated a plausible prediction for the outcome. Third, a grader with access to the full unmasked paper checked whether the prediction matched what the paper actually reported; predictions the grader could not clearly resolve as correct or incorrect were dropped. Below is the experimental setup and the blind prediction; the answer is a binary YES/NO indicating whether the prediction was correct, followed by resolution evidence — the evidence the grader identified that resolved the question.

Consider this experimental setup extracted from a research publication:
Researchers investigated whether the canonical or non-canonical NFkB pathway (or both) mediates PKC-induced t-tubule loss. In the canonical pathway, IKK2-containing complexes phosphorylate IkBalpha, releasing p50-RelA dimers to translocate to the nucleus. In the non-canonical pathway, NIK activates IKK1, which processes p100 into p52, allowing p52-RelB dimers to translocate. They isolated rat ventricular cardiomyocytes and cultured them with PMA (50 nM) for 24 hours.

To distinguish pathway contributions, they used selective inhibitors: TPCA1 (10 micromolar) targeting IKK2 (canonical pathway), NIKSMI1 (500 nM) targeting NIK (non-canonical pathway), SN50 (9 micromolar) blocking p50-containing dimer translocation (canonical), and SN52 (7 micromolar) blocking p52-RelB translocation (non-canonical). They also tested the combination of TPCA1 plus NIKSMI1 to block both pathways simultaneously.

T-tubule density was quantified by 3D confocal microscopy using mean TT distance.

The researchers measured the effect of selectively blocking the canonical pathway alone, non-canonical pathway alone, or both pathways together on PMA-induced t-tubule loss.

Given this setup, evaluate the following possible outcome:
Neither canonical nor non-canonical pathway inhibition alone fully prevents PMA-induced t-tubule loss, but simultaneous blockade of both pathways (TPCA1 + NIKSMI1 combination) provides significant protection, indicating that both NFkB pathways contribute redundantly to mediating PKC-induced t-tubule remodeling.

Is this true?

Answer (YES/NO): NO